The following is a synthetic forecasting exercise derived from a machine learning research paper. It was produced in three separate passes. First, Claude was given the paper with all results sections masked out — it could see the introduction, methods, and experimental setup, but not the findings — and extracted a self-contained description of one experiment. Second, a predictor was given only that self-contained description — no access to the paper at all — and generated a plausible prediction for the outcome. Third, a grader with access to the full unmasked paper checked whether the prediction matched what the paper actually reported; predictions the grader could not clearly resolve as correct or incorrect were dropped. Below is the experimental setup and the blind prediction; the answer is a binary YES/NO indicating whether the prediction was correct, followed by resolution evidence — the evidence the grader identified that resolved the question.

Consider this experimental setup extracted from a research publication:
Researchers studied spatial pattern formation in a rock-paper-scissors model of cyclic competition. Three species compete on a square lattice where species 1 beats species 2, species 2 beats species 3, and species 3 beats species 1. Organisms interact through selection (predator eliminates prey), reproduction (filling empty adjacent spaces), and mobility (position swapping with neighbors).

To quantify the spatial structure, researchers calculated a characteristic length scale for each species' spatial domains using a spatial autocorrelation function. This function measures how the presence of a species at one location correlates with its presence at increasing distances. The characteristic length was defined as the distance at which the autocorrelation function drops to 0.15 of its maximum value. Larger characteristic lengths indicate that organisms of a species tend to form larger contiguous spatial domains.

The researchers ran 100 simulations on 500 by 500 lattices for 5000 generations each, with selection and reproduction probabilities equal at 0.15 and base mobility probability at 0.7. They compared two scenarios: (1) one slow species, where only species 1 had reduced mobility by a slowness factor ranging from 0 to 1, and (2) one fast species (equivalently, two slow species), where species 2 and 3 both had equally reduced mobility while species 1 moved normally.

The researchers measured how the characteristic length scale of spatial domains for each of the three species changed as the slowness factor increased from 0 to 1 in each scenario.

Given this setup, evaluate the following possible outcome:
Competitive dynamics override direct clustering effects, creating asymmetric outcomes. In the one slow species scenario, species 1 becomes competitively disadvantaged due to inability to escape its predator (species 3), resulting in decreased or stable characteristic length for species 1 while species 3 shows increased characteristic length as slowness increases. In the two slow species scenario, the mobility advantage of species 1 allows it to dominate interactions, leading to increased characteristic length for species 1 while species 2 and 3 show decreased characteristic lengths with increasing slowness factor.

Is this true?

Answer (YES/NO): NO